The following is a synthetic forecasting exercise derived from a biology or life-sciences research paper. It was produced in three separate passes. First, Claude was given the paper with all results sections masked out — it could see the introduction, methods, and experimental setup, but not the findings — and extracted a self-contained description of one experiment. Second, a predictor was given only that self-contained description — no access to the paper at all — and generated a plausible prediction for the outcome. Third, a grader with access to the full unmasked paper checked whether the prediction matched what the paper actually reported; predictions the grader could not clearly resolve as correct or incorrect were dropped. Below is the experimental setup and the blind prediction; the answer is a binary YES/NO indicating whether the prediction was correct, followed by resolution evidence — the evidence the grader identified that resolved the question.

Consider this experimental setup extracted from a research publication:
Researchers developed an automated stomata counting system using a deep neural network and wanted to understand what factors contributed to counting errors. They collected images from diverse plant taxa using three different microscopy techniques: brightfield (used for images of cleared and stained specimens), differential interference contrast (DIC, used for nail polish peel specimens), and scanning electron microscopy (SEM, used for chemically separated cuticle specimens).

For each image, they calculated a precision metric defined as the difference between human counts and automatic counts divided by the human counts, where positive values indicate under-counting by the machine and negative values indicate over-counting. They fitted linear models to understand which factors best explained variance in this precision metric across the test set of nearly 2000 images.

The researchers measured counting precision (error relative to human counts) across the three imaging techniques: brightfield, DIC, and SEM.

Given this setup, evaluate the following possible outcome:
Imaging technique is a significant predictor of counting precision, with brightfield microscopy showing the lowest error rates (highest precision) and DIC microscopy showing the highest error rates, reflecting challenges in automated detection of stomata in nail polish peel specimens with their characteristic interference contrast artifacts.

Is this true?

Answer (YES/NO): NO